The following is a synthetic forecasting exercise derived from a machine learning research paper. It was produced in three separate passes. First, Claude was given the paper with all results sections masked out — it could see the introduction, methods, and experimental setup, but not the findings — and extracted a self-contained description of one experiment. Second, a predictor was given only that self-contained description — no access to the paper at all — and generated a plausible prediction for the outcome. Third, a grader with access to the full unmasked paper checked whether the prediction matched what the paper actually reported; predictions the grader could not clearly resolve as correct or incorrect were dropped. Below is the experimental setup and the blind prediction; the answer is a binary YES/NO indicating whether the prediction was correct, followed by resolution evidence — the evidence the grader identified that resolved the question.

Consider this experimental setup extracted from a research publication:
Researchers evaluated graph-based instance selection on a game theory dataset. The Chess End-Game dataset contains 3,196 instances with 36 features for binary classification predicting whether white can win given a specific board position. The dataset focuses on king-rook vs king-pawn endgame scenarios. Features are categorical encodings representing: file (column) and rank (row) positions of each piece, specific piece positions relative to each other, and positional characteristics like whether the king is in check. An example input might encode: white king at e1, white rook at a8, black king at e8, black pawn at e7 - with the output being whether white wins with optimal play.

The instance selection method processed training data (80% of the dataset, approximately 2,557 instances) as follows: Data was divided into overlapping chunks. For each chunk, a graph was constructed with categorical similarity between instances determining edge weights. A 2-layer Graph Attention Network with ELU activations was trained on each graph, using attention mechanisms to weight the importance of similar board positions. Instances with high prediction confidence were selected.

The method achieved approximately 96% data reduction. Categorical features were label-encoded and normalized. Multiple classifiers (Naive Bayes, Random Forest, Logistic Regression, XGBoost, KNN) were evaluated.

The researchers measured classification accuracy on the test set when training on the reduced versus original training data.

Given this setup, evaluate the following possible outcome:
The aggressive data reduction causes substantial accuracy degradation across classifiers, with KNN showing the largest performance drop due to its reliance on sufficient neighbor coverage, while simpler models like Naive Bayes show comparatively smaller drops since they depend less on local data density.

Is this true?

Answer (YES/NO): NO